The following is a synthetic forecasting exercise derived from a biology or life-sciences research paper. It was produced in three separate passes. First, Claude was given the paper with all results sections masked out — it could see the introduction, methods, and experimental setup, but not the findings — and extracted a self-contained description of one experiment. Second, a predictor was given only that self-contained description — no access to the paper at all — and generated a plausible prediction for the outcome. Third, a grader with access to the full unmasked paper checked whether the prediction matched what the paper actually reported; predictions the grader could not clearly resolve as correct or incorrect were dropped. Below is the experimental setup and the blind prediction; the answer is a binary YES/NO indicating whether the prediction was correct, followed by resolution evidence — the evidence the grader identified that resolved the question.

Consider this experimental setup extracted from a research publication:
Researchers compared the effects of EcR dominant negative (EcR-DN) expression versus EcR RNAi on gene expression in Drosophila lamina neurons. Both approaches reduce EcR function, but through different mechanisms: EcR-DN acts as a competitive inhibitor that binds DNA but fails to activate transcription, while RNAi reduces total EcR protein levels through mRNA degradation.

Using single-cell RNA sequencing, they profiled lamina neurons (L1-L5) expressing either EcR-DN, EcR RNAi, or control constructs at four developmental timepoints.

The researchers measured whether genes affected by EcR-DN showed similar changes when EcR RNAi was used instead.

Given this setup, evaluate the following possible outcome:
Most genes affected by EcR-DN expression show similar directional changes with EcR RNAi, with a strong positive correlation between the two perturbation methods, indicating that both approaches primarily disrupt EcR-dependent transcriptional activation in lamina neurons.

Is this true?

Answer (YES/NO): YES